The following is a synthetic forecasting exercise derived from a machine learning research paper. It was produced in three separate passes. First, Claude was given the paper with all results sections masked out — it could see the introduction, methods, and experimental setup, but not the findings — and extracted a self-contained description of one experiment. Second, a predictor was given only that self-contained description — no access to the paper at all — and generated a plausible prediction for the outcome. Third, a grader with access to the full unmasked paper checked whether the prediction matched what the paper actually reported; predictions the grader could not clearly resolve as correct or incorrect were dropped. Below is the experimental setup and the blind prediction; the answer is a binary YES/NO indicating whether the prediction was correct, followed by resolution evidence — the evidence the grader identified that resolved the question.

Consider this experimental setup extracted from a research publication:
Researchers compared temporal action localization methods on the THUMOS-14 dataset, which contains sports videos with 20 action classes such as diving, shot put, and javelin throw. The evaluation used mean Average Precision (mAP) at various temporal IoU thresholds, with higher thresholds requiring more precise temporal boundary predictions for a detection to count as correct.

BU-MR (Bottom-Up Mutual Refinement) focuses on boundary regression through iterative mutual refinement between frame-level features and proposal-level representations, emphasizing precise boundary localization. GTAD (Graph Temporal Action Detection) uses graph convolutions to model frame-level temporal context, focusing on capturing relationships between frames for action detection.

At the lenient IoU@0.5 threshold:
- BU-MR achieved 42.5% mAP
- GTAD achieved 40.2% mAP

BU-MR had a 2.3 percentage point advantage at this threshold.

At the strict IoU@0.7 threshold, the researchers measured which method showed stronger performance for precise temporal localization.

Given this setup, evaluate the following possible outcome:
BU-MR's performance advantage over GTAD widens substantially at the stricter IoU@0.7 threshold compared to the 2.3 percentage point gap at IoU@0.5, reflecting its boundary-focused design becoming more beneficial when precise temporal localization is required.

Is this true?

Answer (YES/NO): YES